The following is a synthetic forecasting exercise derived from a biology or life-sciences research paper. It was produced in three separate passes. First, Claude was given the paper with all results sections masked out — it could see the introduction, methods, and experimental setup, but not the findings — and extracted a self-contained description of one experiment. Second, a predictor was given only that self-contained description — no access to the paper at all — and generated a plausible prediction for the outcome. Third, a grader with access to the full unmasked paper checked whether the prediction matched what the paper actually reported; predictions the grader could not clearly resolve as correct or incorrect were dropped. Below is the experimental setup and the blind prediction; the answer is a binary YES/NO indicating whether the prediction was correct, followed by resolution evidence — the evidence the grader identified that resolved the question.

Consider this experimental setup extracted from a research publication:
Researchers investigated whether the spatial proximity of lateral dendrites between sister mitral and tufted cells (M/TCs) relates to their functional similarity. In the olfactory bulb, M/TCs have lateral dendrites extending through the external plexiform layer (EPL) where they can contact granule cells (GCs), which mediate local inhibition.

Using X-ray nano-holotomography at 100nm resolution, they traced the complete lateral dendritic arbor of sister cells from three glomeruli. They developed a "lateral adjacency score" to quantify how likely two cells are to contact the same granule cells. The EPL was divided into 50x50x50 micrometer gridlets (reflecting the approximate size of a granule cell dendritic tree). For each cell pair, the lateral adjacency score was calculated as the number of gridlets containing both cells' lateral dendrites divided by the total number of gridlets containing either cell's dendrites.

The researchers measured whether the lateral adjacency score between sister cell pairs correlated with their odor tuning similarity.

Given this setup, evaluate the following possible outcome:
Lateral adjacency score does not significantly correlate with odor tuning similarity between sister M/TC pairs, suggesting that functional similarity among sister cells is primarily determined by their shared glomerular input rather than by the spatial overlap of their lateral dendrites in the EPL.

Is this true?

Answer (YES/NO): NO